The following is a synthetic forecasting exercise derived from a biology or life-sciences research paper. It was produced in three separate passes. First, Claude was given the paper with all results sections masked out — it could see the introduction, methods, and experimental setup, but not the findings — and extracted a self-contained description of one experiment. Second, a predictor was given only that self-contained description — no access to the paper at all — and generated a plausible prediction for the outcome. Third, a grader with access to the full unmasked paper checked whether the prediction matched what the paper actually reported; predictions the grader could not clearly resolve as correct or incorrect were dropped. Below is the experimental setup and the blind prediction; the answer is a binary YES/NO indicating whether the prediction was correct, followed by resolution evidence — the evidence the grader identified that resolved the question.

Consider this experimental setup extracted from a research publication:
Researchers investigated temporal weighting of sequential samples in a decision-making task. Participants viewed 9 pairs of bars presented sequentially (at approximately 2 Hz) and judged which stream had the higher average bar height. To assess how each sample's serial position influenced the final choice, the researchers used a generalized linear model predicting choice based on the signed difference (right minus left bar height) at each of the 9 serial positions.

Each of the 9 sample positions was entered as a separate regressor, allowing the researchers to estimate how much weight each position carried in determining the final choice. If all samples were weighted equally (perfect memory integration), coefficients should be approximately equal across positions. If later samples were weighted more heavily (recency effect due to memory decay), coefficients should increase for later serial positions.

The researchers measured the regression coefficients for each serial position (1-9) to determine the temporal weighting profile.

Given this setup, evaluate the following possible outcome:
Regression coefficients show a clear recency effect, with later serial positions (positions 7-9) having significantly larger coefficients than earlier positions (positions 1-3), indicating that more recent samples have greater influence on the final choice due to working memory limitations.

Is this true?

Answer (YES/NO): YES